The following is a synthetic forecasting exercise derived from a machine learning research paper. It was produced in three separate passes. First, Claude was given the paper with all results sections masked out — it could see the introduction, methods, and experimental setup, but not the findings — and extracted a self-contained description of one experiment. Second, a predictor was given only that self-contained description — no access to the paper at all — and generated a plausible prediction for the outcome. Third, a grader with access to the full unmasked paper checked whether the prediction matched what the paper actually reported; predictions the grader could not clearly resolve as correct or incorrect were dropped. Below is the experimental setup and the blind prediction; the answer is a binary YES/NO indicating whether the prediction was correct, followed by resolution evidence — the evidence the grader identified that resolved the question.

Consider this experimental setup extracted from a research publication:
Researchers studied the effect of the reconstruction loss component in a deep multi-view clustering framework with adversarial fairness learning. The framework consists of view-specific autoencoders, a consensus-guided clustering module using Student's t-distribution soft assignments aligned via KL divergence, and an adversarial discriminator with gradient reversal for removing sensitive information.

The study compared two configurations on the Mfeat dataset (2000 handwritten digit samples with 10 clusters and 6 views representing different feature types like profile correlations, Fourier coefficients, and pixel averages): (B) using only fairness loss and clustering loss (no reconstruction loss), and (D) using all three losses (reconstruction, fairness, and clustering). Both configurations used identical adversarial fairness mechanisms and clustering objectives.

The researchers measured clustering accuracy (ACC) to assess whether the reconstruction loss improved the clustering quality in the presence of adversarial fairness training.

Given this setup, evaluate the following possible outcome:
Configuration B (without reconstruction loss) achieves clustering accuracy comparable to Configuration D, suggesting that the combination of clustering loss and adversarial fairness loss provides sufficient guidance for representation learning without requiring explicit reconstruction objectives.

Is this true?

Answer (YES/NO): NO